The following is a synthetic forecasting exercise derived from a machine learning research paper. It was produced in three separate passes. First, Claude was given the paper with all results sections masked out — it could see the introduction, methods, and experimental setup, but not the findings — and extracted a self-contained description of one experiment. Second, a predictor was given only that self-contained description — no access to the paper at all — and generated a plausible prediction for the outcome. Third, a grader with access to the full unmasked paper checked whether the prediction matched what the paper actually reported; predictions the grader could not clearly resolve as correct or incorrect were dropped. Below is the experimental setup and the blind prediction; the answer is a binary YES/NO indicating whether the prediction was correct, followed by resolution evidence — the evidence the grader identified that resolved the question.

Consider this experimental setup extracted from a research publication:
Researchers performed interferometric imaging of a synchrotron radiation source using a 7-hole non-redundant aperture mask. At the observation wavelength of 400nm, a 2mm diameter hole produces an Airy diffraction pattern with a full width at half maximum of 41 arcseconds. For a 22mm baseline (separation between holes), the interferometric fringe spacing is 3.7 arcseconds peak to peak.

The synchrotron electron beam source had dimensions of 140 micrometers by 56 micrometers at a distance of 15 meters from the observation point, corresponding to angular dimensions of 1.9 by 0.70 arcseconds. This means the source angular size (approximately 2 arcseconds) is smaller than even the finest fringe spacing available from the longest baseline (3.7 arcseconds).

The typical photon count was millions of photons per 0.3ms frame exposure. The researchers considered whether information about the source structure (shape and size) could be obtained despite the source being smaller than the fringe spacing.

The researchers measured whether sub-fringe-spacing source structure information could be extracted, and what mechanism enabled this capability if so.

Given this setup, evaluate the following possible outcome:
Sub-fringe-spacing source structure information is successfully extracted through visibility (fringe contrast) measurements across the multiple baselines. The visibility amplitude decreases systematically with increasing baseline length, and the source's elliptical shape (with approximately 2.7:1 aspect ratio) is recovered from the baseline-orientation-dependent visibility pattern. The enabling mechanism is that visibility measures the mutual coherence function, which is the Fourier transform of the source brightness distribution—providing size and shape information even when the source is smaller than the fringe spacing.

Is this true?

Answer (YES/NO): YES